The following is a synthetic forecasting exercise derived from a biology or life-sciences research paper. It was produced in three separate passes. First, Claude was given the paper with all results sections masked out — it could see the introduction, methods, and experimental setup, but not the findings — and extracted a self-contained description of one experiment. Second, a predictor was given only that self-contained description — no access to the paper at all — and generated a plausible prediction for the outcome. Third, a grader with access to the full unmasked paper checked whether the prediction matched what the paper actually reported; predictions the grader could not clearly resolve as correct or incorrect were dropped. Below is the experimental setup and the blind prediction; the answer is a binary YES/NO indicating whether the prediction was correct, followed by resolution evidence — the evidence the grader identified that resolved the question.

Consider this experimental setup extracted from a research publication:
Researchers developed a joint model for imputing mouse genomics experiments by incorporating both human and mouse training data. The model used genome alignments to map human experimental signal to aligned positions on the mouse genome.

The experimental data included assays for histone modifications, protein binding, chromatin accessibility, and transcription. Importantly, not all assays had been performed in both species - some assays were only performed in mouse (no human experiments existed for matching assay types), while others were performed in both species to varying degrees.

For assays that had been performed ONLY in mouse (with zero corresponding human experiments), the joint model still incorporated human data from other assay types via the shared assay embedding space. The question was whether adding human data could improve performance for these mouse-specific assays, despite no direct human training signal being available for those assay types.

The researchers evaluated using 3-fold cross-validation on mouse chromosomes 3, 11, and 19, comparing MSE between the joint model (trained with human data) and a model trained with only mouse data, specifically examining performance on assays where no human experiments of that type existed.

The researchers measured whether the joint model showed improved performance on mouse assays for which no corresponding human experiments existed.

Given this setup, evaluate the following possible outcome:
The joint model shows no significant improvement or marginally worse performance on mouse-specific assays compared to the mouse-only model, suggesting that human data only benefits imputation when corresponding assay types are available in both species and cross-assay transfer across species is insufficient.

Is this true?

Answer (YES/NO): NO